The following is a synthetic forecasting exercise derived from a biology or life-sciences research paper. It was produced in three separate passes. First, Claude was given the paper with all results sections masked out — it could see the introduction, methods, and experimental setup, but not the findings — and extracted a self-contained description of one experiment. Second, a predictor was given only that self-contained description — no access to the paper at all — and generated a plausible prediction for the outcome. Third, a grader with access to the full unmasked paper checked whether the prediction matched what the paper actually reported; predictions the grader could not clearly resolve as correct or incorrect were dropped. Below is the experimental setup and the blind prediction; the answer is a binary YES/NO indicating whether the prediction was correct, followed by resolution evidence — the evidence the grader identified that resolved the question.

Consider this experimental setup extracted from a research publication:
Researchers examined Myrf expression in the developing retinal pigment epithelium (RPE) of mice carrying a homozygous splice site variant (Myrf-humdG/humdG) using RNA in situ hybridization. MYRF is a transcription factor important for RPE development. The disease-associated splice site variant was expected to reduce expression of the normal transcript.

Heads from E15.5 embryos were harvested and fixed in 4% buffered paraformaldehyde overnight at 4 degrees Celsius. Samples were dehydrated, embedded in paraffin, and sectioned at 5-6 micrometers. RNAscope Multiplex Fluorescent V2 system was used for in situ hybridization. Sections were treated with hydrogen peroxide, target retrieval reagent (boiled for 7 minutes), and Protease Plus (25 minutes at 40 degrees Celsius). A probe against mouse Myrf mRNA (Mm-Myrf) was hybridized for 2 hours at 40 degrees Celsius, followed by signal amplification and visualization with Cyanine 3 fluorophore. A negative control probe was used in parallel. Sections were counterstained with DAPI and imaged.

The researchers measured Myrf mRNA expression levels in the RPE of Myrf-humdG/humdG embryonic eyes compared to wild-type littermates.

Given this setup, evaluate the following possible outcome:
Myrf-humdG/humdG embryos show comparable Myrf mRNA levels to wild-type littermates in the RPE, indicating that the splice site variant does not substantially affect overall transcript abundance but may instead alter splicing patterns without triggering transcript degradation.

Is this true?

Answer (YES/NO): YES